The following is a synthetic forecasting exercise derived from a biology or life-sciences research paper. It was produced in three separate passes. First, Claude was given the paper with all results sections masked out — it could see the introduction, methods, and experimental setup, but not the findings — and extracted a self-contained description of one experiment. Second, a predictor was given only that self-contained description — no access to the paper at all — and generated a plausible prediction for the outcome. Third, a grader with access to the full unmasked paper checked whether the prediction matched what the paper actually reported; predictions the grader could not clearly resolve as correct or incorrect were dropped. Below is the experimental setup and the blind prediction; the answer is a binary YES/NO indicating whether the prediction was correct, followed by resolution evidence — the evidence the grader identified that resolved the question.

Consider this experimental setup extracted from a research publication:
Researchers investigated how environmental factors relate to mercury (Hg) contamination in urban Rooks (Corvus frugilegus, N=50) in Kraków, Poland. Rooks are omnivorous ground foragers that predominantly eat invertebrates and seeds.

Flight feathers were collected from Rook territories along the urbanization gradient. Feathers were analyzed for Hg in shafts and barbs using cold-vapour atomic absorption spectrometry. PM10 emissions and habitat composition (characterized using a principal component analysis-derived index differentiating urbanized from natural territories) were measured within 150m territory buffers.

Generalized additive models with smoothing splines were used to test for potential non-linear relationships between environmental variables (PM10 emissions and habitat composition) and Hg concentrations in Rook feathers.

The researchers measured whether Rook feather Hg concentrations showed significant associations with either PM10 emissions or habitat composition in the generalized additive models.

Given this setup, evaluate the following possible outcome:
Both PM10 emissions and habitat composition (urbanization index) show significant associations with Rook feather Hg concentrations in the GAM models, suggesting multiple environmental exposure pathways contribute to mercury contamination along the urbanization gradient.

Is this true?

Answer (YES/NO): NO